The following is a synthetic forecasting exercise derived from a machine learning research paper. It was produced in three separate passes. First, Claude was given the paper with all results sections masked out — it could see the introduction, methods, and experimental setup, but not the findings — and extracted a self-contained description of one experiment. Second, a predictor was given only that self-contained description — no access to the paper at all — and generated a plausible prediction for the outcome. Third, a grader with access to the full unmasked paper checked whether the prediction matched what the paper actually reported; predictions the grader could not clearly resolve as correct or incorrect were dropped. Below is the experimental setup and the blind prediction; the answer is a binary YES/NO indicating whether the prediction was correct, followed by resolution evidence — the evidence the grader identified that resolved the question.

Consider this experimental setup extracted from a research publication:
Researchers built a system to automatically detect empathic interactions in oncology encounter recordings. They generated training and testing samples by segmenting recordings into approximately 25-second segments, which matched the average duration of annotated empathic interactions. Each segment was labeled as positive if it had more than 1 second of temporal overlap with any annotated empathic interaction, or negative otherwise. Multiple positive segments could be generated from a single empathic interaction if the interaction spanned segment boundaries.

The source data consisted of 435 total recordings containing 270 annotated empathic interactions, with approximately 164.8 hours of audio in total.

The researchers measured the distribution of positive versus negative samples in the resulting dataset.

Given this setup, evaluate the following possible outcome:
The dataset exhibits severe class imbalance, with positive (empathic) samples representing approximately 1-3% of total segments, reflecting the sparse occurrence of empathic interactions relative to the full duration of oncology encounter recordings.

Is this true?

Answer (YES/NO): YES